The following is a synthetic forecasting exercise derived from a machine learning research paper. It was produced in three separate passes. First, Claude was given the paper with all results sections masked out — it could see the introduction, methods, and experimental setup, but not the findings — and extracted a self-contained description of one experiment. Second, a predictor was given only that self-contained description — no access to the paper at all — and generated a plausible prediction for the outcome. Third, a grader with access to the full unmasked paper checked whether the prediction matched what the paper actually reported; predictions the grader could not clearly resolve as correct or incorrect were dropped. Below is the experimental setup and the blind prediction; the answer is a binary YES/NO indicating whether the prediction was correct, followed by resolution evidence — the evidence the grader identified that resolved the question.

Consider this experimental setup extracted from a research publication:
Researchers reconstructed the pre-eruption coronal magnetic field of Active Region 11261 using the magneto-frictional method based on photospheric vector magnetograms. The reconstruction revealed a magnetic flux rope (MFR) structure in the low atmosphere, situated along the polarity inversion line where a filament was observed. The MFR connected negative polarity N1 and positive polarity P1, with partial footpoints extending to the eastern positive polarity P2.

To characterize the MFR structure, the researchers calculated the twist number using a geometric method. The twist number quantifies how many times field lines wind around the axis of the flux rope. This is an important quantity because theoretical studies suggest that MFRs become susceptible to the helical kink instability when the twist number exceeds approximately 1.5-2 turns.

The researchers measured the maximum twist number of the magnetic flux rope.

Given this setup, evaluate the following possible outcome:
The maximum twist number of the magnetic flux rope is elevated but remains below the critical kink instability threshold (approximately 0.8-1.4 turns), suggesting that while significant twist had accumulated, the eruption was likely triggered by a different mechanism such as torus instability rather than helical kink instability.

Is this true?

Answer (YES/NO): YES